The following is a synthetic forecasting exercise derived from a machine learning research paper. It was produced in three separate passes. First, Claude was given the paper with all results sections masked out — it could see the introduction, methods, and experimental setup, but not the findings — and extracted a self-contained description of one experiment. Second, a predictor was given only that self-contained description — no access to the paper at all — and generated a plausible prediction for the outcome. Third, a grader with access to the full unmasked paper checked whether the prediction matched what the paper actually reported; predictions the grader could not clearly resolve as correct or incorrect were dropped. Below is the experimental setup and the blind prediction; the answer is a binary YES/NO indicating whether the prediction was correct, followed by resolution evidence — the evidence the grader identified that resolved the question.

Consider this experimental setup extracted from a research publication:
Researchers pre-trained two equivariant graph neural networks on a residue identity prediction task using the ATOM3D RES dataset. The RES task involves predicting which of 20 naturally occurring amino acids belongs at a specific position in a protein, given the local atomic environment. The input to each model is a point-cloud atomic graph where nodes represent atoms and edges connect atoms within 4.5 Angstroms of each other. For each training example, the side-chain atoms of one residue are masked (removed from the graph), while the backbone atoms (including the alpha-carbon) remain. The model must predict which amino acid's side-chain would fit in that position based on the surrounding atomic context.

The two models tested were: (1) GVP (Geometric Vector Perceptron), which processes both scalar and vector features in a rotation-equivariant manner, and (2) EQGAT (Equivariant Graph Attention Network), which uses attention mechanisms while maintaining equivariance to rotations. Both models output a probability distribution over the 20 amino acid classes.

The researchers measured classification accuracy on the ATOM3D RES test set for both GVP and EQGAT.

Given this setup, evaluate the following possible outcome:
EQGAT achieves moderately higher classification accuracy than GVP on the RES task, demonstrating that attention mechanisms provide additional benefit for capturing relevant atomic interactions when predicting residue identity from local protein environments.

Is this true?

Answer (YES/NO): NO